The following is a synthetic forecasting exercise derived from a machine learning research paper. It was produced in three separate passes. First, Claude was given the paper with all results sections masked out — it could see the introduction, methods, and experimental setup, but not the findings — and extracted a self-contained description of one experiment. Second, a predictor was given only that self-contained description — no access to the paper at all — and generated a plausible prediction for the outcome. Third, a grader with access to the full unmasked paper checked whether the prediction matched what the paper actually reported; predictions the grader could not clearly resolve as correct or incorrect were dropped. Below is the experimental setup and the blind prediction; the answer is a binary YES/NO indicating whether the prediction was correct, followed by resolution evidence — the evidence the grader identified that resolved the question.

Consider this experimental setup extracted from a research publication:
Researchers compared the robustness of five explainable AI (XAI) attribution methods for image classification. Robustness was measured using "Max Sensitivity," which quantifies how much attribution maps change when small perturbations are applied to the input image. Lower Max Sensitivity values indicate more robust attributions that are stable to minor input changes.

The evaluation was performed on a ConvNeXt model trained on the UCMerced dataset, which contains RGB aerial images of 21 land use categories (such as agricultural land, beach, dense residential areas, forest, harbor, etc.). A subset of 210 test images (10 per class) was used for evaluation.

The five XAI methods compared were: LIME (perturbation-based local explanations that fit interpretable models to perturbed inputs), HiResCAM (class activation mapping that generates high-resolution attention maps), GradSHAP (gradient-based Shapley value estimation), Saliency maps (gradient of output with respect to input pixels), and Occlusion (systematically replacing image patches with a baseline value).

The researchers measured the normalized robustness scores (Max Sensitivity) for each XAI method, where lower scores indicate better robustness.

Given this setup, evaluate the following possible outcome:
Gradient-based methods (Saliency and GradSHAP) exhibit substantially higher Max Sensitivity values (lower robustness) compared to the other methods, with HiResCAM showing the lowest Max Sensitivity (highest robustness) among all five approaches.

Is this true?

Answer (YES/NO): NO